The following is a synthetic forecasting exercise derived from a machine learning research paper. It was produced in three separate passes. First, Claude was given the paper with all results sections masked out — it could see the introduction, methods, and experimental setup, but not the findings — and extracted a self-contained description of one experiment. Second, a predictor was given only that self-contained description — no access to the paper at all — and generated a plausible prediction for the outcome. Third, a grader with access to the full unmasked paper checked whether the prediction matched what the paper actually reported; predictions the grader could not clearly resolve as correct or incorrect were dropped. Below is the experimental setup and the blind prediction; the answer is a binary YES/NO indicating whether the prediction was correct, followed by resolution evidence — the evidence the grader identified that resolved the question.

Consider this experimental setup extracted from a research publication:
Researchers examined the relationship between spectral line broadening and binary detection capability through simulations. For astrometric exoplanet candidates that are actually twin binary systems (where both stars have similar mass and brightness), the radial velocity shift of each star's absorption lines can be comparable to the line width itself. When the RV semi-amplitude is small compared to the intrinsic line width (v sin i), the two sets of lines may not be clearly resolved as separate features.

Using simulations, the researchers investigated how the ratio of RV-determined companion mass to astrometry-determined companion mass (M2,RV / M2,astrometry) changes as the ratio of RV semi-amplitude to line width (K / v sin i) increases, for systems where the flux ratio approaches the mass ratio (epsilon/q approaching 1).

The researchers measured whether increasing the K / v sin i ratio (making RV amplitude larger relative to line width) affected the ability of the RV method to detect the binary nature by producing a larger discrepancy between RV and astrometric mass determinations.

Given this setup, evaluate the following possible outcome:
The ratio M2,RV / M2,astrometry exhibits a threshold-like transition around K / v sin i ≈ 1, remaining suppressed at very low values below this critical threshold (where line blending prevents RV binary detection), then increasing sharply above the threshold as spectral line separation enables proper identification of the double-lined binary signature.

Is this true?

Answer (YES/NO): NO